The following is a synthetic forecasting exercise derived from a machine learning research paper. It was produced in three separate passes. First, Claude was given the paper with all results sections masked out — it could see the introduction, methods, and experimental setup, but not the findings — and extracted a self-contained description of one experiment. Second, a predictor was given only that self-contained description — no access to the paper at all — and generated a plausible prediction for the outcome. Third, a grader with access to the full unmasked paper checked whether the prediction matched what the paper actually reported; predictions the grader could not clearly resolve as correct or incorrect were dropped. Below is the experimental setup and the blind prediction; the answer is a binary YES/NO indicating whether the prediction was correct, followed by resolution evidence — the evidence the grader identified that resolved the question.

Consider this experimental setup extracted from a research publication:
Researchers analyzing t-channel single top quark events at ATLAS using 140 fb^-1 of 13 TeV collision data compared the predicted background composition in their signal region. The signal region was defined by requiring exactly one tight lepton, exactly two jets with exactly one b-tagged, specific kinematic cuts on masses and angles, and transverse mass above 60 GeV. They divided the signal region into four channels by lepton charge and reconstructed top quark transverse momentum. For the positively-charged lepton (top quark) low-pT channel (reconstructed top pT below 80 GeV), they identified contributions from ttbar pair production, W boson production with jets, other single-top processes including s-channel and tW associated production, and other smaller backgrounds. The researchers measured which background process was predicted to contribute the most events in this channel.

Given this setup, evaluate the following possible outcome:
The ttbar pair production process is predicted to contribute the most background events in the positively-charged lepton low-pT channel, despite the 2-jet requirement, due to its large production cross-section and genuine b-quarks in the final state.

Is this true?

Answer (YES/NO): NO